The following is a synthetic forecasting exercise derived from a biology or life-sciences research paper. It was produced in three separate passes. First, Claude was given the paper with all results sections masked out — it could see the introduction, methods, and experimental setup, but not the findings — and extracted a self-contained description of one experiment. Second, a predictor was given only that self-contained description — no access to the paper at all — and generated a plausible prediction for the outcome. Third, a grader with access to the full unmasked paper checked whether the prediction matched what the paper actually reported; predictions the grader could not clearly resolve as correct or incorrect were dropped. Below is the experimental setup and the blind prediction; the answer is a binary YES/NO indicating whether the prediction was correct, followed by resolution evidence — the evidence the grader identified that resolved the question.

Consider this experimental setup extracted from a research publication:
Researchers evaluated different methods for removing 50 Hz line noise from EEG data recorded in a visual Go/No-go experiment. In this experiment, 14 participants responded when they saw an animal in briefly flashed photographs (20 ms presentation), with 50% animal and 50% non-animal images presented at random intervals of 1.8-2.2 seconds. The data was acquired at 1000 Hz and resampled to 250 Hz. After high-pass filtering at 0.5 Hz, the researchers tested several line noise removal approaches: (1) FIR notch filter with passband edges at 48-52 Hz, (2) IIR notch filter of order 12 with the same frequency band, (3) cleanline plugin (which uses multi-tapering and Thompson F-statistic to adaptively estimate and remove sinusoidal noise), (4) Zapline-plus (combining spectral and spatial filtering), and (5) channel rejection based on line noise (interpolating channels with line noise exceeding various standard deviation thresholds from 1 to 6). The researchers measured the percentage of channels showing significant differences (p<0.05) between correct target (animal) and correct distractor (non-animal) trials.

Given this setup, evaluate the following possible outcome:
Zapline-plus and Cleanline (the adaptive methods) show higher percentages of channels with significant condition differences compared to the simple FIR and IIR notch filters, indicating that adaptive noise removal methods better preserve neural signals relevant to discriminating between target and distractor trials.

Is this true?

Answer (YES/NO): NO